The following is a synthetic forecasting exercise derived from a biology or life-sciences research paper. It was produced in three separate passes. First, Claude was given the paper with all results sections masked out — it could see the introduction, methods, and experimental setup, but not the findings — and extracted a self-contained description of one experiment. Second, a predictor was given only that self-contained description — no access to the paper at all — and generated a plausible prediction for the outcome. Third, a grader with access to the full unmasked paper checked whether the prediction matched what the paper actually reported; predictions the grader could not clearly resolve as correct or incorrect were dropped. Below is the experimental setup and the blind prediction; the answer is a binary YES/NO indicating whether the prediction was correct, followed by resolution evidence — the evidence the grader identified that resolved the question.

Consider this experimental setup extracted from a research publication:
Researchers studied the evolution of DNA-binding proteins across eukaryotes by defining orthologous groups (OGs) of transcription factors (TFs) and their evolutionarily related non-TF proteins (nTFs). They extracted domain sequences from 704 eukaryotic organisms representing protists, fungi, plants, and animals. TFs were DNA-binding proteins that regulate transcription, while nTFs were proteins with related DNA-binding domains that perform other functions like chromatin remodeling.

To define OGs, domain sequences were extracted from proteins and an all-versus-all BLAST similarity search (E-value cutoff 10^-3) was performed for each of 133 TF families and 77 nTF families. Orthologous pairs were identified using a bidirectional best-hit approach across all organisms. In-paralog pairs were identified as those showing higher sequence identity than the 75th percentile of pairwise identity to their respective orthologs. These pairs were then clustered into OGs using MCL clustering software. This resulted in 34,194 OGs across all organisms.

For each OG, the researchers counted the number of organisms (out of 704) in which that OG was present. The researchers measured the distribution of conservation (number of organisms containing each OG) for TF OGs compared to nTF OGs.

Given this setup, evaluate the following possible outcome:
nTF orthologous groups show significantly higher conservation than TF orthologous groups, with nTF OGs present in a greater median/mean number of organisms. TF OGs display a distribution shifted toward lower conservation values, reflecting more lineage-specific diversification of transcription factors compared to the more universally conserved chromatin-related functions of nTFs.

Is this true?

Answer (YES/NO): NO